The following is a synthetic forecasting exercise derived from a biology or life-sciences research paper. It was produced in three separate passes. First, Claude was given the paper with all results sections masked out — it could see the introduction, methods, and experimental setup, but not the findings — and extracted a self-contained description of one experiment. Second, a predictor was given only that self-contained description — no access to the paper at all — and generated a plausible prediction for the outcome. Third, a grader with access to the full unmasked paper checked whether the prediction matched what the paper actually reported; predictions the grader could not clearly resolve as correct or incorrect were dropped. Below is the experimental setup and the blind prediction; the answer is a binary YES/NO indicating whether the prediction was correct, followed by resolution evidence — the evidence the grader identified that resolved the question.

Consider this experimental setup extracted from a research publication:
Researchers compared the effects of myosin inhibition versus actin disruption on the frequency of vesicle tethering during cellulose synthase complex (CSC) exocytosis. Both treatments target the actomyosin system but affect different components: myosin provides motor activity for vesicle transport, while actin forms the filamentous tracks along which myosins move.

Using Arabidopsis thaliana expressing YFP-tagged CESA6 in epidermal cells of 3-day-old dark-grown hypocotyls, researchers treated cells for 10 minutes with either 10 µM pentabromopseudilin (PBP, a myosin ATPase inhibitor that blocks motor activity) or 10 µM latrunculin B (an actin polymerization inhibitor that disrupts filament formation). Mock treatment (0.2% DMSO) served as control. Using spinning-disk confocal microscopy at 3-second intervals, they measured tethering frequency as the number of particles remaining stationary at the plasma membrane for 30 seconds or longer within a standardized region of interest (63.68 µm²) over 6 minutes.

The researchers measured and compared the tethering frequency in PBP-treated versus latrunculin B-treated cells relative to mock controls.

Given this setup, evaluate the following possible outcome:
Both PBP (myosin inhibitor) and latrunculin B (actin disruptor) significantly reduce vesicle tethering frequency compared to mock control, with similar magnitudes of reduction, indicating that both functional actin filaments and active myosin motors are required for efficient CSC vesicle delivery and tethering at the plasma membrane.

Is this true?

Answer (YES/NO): NO